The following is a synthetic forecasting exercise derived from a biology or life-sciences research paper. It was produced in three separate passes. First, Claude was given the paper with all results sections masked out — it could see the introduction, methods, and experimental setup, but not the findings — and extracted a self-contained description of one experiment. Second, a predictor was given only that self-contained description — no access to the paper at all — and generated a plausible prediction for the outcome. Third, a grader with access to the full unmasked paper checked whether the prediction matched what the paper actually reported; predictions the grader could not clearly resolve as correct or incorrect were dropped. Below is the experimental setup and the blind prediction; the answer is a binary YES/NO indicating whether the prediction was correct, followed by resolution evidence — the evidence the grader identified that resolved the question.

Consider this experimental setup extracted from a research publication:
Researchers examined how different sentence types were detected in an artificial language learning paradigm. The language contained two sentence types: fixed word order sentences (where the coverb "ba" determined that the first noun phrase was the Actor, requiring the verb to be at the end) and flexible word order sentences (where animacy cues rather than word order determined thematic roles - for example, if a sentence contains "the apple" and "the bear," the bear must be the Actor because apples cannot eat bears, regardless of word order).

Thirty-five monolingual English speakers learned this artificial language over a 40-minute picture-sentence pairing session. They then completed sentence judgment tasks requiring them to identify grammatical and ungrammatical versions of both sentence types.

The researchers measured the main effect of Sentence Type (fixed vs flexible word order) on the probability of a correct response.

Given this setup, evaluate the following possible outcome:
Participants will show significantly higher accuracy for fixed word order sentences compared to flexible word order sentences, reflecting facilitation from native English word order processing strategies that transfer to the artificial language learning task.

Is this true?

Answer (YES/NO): NO